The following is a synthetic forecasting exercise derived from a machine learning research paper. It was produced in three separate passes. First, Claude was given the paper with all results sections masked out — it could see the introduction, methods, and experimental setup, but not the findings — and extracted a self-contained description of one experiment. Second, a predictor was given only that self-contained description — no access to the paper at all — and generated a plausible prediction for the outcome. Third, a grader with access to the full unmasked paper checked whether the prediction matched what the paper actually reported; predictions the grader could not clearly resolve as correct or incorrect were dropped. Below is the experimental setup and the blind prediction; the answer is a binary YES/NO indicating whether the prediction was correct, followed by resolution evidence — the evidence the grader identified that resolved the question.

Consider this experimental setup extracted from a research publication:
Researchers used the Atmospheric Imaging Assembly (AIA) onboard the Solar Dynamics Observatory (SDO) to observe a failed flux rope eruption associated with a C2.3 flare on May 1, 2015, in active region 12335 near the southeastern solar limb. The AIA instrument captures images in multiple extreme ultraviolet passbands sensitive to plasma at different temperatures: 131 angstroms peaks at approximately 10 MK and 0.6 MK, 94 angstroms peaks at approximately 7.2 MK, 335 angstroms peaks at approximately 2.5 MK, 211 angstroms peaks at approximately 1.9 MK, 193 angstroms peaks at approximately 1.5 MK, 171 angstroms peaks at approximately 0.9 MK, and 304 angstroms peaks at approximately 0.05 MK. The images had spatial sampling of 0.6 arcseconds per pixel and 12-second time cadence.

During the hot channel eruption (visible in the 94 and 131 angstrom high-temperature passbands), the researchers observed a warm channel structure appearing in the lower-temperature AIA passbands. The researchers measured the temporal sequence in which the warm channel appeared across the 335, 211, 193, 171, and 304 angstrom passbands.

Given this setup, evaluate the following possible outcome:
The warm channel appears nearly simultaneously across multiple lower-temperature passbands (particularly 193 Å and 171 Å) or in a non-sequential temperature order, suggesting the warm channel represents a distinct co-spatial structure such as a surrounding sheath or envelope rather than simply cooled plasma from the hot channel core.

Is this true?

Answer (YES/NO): NO